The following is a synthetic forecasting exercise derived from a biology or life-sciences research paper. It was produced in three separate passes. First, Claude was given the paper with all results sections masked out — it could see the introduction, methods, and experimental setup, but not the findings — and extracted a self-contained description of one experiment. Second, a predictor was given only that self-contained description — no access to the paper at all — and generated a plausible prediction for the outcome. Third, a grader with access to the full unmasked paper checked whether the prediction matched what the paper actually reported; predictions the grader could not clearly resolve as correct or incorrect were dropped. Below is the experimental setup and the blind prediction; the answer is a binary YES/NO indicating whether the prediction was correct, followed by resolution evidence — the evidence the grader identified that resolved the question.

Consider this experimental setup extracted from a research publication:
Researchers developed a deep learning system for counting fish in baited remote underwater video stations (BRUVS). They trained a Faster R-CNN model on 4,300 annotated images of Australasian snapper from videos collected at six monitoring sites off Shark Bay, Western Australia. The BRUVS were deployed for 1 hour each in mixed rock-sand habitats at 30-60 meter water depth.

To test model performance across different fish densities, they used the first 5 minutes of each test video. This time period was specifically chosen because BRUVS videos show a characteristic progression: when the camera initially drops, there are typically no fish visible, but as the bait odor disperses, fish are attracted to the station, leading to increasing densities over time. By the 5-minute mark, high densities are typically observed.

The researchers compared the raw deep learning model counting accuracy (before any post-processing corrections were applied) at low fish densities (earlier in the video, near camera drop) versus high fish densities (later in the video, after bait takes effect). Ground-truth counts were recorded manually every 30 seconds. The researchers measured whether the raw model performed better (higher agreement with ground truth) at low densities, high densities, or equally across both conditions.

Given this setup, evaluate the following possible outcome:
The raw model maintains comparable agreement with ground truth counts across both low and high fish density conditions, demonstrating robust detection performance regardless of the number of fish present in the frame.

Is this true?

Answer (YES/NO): NO